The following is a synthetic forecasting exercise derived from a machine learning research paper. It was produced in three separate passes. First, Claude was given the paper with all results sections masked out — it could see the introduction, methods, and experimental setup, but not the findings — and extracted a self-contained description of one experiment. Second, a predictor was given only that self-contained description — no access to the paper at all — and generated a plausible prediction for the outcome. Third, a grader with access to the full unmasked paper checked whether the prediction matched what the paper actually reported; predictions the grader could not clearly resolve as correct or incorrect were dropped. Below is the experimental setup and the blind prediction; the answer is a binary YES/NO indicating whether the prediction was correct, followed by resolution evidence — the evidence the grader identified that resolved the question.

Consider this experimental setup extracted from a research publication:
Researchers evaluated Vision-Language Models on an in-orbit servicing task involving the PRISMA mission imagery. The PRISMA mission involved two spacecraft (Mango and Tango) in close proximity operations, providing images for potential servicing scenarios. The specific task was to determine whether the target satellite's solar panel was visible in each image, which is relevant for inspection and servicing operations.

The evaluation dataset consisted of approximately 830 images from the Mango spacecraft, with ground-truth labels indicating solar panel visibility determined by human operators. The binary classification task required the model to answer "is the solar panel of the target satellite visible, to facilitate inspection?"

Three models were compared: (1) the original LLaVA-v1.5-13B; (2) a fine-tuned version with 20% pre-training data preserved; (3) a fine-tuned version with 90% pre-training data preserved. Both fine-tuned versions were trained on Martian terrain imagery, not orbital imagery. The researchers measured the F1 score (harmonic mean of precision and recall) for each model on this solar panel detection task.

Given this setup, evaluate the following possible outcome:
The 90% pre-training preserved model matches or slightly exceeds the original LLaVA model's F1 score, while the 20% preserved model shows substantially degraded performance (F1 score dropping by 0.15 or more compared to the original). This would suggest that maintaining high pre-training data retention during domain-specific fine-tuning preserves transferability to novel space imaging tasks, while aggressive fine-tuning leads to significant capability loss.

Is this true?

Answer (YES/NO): NO